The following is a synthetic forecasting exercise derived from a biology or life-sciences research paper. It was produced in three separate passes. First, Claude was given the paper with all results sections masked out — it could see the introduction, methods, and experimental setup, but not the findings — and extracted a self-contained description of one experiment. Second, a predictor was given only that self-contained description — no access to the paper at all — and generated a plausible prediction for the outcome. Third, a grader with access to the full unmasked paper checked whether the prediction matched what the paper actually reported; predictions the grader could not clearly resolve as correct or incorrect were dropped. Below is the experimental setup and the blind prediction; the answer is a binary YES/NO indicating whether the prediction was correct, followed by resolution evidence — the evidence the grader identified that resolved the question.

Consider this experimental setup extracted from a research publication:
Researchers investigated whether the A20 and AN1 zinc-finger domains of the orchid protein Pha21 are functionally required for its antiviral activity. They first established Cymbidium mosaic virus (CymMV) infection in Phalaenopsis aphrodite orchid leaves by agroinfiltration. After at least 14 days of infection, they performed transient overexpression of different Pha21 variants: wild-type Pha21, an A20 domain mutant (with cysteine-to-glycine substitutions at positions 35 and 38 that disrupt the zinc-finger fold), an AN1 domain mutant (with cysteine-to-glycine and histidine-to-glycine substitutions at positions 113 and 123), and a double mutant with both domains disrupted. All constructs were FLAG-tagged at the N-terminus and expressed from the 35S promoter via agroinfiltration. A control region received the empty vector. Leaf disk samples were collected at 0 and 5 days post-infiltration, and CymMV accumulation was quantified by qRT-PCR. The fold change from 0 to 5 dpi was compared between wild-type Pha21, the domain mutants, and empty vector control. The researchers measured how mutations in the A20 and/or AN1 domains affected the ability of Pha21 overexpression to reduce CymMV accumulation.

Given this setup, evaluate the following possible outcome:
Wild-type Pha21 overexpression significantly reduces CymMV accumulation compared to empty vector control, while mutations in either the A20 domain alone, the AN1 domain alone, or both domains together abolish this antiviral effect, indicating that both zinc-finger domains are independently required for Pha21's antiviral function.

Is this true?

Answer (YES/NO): NO